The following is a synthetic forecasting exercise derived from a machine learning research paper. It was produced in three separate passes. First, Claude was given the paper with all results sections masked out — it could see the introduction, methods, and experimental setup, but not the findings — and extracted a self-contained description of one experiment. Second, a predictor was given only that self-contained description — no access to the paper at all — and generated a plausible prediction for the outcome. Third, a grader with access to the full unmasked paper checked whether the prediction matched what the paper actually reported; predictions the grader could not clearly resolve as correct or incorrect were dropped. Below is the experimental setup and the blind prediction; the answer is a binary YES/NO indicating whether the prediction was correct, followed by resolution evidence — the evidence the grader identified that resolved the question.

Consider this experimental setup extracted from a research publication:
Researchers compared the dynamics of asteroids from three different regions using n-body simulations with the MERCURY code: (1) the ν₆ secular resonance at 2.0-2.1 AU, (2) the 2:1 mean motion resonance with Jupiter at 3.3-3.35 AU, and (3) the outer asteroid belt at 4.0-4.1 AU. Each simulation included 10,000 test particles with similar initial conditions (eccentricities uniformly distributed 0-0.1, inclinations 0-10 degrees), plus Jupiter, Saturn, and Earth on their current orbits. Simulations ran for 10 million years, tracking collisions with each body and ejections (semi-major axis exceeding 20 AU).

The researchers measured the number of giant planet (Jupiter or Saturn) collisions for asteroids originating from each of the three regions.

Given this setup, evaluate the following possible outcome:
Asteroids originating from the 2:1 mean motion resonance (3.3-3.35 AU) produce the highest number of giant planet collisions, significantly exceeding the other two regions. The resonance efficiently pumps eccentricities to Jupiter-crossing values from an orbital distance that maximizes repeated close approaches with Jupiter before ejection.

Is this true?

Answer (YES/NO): NO